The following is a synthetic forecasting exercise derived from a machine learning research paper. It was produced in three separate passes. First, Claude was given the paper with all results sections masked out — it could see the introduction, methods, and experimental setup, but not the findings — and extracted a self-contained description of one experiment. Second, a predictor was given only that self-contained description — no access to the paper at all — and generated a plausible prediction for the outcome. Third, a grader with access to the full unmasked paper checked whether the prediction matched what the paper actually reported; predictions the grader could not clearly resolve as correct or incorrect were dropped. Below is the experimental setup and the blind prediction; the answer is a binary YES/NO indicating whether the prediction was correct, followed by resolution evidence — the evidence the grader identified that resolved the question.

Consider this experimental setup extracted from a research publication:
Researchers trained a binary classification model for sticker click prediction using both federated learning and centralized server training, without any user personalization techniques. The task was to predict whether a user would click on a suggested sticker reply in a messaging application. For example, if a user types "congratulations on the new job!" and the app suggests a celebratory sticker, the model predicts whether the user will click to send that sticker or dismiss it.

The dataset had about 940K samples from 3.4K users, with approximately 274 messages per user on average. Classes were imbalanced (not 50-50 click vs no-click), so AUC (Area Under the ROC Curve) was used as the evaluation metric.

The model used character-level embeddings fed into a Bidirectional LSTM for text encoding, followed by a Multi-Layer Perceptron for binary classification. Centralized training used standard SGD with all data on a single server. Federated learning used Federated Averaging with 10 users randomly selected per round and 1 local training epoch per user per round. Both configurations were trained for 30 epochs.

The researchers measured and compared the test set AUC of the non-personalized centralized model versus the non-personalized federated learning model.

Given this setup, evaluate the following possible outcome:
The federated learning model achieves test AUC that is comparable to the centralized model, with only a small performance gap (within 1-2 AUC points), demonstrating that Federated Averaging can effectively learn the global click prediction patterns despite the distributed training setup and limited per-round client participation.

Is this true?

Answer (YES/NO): YES